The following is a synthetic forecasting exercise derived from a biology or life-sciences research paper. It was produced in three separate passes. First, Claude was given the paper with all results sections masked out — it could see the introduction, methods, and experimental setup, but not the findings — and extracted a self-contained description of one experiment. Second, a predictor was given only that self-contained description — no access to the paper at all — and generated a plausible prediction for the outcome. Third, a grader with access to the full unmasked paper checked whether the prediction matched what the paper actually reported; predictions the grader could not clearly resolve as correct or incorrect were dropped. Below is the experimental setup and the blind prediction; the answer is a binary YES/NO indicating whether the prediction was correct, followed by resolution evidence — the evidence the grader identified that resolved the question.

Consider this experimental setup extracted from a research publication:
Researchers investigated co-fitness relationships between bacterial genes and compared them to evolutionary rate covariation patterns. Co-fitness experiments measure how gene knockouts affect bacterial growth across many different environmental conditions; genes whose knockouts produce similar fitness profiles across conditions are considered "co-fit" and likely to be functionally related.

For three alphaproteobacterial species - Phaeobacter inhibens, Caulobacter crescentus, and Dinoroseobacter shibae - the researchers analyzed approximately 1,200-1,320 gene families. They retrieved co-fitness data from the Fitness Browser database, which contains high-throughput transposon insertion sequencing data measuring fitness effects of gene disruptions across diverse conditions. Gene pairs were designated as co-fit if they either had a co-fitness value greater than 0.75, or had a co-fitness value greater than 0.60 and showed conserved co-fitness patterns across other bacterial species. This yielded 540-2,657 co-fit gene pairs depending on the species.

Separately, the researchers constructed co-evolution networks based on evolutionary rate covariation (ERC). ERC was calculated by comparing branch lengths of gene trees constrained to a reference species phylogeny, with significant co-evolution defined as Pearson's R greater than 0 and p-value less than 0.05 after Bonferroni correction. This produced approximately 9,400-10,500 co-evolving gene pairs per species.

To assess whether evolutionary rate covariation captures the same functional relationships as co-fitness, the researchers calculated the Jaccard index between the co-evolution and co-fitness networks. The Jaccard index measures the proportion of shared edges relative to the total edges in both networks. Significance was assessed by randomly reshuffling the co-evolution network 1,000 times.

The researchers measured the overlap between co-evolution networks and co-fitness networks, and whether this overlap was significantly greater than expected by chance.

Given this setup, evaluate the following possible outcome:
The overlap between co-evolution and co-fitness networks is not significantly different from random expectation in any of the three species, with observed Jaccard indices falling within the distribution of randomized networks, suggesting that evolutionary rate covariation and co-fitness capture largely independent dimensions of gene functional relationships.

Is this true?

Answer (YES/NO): NO